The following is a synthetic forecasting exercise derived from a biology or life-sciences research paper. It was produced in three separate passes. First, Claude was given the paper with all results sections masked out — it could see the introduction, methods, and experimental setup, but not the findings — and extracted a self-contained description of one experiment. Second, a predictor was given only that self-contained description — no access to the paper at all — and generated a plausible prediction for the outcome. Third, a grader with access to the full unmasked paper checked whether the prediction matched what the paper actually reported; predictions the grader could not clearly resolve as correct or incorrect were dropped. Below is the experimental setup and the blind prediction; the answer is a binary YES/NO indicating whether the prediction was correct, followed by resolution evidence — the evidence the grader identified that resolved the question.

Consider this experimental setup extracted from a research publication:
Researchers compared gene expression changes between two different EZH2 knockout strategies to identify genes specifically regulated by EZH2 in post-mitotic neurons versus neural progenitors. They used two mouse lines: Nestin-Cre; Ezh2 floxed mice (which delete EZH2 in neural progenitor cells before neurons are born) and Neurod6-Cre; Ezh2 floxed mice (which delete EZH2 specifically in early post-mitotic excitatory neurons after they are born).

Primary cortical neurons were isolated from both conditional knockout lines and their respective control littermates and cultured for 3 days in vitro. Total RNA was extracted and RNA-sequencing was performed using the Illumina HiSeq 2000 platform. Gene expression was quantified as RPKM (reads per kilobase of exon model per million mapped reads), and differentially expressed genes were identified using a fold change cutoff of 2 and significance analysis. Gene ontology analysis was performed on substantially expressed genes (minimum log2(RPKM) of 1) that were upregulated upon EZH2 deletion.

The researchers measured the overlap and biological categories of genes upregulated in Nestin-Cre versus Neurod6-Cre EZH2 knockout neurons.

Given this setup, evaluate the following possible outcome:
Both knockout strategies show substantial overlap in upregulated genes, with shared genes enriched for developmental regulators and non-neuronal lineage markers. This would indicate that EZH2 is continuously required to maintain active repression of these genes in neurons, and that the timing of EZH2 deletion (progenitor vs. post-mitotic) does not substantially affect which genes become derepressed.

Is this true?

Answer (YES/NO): NO